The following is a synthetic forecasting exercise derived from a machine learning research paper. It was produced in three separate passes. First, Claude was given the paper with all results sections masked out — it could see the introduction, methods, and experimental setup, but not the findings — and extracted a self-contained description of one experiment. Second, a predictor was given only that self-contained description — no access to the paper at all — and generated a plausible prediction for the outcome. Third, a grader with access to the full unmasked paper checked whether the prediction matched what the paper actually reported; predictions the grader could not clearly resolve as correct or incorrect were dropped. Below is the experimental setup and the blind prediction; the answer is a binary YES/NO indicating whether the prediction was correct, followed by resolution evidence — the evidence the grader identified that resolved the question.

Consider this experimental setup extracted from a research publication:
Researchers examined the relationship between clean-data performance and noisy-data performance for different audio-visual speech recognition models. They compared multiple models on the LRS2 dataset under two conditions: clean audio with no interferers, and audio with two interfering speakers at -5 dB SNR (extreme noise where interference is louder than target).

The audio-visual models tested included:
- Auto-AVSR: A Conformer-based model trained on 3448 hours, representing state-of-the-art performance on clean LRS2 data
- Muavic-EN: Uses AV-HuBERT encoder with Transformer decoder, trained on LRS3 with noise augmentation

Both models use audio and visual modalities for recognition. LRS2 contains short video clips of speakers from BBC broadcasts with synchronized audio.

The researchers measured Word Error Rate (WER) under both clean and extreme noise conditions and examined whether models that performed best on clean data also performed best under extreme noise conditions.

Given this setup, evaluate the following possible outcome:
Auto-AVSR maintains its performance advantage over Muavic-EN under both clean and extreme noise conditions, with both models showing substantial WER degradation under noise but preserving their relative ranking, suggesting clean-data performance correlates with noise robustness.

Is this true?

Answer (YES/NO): NO